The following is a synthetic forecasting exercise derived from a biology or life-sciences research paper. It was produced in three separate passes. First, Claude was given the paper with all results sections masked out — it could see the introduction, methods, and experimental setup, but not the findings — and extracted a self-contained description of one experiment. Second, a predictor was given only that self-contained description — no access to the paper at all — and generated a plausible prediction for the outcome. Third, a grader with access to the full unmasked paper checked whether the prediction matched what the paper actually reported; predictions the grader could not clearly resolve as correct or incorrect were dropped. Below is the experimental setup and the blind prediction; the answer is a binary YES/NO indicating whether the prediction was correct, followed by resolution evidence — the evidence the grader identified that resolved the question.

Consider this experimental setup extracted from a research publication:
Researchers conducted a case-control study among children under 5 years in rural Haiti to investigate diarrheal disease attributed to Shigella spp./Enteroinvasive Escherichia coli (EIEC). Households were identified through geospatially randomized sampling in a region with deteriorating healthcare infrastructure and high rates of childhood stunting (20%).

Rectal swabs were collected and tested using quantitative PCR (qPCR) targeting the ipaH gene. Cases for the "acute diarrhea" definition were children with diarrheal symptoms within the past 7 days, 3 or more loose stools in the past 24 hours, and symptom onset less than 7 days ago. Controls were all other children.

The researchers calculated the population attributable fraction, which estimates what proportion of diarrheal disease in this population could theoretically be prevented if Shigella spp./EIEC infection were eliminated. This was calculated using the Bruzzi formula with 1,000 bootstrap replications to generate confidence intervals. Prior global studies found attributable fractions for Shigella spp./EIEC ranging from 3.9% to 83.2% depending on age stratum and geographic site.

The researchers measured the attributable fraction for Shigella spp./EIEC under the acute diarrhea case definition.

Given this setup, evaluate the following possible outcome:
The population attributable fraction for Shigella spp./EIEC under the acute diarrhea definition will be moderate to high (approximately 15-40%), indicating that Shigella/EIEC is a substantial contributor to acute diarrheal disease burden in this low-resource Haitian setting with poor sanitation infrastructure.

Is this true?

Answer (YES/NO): NO